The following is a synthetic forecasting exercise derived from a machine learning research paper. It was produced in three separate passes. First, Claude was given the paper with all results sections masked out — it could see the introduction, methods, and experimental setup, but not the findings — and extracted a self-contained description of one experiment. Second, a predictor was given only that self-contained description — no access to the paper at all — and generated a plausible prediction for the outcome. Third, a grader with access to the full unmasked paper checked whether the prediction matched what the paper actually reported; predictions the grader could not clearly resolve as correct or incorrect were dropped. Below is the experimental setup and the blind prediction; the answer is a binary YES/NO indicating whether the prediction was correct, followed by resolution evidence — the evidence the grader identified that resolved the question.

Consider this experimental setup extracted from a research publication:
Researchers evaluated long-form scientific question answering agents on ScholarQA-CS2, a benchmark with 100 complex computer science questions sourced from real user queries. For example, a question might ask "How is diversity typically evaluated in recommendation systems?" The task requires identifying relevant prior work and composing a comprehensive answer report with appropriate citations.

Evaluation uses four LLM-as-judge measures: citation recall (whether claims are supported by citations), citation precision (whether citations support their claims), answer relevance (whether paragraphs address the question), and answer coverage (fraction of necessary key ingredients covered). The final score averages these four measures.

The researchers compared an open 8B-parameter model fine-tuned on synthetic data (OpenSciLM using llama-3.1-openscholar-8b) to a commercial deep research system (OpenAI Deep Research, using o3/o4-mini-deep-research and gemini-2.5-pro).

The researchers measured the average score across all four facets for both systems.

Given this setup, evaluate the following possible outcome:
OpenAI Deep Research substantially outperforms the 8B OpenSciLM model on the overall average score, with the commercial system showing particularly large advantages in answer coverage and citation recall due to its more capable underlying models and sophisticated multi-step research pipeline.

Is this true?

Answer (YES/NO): NO